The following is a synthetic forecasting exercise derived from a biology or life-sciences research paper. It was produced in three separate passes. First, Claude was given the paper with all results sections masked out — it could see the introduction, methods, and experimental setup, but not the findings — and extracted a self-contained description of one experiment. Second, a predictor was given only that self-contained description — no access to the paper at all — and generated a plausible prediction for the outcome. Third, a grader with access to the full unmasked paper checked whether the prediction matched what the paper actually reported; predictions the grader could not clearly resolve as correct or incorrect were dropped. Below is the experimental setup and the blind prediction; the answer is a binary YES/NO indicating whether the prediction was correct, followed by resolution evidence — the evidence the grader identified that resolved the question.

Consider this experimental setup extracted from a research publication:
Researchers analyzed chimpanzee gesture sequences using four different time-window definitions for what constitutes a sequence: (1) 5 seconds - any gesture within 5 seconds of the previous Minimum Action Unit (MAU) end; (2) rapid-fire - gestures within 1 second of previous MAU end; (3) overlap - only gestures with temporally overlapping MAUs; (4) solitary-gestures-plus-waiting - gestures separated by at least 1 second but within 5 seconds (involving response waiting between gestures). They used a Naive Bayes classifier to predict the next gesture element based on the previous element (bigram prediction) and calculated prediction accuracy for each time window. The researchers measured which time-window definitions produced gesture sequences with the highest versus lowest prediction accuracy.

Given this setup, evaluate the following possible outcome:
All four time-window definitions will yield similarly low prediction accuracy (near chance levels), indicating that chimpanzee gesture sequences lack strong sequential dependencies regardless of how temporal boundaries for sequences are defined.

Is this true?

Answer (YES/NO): NO